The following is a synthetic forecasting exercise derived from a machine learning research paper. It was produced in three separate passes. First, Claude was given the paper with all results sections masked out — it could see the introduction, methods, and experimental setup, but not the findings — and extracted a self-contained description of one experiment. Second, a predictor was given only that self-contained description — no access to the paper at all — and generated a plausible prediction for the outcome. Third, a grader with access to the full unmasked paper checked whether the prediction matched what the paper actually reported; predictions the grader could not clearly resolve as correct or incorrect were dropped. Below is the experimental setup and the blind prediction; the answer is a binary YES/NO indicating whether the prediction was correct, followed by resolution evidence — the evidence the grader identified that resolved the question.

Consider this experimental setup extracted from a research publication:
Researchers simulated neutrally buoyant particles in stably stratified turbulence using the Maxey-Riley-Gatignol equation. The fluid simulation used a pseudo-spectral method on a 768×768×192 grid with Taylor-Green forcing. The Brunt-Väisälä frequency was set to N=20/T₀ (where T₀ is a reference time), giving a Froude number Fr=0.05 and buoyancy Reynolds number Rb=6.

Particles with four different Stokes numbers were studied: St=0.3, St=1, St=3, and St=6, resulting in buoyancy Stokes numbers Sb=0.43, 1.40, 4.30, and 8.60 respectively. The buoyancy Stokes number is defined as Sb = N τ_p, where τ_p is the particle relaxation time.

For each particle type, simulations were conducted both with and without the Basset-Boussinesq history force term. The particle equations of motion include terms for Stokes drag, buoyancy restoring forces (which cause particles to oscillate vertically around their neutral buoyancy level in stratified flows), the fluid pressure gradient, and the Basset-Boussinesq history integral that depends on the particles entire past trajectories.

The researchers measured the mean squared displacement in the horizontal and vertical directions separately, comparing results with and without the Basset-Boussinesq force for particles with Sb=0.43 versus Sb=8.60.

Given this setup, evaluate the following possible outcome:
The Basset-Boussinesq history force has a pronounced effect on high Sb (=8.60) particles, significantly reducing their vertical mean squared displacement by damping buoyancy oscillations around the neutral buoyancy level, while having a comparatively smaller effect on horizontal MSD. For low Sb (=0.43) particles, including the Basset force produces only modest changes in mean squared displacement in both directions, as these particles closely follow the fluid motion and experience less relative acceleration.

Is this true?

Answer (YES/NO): NO